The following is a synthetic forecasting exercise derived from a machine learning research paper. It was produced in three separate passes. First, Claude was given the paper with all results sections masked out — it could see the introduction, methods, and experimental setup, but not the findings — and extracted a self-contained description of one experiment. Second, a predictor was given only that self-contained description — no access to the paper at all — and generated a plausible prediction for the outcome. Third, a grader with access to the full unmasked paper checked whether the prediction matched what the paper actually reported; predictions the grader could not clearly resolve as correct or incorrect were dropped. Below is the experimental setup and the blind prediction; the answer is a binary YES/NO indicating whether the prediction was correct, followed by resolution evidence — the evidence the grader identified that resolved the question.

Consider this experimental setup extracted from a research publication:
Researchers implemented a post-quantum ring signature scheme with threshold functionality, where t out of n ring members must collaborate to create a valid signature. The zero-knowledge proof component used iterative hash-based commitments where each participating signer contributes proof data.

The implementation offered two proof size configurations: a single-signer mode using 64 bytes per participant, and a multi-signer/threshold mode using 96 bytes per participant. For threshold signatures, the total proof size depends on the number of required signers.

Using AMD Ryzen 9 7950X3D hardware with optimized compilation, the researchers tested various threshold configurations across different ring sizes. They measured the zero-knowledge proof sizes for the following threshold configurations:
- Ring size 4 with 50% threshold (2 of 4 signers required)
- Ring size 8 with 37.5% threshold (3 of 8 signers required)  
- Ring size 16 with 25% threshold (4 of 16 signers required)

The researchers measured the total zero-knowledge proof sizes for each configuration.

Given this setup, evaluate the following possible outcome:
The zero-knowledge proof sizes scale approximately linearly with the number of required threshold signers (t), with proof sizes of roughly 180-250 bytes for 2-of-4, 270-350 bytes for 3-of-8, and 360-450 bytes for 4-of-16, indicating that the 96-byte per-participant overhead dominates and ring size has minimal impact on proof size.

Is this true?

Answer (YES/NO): YES